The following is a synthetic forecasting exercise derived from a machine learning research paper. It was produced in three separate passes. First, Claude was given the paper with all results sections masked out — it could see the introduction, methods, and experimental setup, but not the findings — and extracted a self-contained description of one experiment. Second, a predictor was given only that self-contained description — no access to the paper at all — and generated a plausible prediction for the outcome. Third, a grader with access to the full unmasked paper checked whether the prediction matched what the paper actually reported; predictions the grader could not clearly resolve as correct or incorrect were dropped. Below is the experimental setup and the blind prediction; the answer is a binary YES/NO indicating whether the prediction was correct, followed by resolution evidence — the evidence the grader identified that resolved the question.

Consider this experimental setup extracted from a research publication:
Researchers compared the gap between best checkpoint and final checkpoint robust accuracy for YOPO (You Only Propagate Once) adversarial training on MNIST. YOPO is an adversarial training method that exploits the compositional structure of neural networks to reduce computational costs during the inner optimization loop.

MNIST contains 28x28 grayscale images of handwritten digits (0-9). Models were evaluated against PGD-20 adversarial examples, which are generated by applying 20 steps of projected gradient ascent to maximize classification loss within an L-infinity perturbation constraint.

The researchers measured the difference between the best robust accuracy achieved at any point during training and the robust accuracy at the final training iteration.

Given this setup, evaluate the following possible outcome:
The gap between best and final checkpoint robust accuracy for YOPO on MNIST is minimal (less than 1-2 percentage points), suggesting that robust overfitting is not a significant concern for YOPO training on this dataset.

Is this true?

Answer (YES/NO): NO